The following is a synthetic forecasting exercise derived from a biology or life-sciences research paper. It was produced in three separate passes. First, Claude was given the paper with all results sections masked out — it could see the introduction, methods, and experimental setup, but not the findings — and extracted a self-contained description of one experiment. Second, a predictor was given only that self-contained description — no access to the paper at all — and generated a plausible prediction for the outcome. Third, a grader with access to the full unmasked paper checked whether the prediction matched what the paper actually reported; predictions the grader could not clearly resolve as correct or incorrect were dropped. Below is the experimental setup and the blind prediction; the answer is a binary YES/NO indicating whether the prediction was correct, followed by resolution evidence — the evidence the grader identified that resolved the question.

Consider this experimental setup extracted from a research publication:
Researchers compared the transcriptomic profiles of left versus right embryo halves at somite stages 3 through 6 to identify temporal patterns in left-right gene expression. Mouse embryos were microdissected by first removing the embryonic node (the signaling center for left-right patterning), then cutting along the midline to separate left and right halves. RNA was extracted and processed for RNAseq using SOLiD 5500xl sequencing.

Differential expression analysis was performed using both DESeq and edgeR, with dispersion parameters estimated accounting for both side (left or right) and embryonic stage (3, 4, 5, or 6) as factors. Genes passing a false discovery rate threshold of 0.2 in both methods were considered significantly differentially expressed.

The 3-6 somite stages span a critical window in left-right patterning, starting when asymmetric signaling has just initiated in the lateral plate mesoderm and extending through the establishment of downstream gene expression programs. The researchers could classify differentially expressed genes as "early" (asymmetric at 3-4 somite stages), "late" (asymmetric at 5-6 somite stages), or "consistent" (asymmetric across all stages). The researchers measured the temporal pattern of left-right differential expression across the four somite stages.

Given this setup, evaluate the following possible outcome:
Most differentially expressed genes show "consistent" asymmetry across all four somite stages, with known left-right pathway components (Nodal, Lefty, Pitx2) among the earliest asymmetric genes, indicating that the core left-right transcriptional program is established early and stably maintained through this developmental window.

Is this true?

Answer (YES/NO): NO